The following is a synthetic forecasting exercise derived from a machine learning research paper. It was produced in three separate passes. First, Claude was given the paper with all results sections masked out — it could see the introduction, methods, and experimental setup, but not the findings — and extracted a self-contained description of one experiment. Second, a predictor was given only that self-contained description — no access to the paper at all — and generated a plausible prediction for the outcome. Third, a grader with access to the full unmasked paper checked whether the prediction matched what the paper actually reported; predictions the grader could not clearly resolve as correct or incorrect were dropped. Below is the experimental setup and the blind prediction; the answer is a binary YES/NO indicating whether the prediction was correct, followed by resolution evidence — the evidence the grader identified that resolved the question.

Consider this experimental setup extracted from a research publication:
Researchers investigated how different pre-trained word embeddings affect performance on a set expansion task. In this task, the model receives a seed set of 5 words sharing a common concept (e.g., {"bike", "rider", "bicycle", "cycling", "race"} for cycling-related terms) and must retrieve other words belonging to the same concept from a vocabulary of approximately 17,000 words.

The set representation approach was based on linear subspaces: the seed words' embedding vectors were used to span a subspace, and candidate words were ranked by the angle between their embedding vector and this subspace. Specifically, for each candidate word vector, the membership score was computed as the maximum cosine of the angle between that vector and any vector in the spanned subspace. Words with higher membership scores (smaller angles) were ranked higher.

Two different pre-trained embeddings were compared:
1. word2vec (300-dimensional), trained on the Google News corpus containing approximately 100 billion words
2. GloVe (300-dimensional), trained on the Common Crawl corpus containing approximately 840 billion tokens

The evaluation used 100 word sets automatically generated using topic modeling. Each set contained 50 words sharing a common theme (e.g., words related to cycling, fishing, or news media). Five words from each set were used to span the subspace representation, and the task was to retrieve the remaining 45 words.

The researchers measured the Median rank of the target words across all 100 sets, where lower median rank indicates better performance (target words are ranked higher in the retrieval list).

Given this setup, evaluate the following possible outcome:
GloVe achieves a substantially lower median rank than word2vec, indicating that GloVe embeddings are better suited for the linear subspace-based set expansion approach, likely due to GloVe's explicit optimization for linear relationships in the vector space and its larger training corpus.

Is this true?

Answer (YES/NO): YES